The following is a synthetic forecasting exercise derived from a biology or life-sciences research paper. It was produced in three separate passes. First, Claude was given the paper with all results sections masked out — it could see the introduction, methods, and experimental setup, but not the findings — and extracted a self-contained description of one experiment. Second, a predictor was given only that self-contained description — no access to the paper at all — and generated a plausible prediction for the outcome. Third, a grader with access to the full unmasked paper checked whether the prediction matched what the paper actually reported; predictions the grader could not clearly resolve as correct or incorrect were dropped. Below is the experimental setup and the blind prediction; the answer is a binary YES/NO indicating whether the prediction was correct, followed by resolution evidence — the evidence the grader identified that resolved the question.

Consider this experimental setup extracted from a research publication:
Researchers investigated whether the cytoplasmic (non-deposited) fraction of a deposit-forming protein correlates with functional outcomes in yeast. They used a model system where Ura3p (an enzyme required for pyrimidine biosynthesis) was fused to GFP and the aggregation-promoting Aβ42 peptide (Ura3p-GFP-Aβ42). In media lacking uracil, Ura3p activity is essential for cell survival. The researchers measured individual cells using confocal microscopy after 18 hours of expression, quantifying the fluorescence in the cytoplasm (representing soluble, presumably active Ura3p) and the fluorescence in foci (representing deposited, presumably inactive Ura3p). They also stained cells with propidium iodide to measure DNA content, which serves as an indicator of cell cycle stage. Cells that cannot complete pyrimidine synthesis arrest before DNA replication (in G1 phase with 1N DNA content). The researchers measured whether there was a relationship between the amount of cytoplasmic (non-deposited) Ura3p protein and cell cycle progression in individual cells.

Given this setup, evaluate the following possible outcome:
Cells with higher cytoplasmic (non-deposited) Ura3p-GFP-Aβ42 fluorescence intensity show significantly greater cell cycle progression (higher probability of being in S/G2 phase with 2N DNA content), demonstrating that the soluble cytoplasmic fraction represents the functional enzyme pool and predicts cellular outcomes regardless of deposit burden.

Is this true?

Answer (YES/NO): NO